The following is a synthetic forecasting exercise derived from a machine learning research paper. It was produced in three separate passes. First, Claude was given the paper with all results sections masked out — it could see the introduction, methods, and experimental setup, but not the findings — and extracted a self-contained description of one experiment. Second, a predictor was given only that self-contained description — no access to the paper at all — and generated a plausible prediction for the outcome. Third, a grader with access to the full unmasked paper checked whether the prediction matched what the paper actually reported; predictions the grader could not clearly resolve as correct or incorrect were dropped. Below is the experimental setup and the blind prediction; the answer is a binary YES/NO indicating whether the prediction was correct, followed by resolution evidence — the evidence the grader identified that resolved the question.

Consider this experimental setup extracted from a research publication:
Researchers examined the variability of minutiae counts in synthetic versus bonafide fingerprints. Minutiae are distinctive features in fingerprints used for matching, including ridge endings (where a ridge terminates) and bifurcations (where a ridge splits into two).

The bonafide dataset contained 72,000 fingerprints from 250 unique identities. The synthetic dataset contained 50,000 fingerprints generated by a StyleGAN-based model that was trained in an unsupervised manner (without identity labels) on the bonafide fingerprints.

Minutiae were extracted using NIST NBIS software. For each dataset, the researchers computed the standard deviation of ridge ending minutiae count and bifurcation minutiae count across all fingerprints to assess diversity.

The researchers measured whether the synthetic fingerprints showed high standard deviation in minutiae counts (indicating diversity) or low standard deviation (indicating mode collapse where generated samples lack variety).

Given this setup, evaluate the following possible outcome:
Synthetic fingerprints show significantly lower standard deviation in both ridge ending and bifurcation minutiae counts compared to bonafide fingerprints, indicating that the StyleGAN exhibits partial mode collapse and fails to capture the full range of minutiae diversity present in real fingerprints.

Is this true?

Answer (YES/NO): NO